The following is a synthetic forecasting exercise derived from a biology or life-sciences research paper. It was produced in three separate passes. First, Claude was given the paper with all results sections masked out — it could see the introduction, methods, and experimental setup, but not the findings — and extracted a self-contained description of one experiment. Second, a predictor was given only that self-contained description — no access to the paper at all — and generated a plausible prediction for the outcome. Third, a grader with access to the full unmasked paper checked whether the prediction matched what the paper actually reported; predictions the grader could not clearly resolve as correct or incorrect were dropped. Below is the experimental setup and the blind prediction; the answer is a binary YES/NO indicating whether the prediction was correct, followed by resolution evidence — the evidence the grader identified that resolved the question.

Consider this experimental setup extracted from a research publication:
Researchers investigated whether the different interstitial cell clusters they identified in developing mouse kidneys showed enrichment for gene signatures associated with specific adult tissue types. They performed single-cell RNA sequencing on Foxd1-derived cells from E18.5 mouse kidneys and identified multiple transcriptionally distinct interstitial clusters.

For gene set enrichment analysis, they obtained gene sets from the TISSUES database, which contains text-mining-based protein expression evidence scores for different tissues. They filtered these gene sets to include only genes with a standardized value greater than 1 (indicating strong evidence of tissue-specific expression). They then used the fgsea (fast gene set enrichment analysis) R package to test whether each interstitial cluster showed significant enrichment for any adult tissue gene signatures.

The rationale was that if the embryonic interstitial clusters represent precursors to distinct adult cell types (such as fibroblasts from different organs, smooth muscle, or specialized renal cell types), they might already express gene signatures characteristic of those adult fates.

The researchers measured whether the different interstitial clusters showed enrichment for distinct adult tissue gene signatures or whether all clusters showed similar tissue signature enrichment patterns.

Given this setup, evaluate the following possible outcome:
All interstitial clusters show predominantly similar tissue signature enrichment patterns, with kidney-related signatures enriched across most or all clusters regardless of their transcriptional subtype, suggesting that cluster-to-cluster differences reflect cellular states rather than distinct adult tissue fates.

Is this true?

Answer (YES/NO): NO